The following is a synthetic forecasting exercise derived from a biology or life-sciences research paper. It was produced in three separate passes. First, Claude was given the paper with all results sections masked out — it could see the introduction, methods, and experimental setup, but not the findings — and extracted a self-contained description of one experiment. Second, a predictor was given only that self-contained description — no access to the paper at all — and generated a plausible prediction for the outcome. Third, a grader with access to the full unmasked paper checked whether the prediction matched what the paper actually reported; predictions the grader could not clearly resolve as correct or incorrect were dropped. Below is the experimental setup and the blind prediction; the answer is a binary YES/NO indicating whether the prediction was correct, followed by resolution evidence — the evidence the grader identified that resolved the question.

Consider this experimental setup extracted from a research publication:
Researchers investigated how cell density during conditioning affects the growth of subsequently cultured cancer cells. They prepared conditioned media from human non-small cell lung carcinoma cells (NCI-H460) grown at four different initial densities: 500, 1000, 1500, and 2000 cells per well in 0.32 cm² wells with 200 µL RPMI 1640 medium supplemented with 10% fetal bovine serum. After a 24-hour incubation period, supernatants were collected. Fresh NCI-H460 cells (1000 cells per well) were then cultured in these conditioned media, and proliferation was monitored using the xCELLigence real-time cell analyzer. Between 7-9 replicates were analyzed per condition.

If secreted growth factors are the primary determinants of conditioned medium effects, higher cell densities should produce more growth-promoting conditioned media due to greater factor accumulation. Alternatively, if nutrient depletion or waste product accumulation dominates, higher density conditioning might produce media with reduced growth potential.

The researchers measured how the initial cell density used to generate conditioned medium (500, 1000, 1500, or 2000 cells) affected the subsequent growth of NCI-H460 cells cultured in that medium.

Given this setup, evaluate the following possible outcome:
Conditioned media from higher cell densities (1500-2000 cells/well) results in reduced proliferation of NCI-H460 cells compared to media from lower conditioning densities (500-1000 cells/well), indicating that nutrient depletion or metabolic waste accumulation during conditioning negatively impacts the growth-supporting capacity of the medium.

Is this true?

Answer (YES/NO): NO